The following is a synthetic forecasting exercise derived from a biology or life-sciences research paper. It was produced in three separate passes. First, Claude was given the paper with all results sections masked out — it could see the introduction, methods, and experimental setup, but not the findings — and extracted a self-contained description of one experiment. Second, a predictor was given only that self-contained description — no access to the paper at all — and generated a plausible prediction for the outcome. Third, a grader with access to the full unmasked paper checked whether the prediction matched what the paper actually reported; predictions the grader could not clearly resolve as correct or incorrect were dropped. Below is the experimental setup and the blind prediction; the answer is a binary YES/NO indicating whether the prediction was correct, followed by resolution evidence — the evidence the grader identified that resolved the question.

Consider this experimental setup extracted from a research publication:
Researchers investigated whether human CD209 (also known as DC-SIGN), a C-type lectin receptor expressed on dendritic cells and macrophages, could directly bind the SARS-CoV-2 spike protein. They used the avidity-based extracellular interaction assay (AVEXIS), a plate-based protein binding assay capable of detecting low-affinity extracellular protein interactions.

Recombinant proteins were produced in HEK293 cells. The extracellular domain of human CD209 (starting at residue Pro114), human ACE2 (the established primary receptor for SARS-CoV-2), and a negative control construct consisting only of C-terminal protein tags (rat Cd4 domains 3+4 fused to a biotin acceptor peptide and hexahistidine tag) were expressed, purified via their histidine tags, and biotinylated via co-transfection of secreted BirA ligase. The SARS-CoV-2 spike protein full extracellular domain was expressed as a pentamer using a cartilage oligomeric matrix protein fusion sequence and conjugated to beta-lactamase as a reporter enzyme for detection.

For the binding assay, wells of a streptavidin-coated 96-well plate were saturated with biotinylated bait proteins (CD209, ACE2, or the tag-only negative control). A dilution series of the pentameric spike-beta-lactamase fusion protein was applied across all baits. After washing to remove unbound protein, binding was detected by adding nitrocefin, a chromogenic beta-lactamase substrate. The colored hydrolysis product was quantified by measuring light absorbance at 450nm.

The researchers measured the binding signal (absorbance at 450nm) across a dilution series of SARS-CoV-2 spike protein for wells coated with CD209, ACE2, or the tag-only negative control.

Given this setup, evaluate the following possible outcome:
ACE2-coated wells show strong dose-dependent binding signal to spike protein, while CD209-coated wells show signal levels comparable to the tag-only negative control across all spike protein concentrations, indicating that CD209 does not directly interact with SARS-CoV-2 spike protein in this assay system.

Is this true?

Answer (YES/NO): NO